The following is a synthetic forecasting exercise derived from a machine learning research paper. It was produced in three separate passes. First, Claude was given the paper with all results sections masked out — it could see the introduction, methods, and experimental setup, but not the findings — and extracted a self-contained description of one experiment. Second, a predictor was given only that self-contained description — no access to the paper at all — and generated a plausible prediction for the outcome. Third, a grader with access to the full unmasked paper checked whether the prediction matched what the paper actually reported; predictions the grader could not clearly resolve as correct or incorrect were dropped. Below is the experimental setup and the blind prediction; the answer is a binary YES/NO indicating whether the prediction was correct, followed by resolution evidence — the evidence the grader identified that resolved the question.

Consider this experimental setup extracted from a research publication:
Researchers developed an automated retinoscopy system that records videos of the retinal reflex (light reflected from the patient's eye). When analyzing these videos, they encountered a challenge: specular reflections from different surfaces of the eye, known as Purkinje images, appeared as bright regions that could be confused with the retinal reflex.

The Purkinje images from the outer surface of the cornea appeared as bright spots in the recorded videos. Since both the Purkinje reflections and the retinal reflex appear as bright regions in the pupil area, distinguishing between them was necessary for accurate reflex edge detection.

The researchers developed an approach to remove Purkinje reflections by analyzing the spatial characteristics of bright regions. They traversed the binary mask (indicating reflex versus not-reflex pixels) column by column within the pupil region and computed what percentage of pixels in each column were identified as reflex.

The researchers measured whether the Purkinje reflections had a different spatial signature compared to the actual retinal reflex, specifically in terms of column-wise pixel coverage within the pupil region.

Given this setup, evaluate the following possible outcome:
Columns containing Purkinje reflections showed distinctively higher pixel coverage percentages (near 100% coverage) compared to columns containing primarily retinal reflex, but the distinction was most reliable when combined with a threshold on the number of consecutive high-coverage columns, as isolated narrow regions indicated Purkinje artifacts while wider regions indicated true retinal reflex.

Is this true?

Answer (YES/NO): NO